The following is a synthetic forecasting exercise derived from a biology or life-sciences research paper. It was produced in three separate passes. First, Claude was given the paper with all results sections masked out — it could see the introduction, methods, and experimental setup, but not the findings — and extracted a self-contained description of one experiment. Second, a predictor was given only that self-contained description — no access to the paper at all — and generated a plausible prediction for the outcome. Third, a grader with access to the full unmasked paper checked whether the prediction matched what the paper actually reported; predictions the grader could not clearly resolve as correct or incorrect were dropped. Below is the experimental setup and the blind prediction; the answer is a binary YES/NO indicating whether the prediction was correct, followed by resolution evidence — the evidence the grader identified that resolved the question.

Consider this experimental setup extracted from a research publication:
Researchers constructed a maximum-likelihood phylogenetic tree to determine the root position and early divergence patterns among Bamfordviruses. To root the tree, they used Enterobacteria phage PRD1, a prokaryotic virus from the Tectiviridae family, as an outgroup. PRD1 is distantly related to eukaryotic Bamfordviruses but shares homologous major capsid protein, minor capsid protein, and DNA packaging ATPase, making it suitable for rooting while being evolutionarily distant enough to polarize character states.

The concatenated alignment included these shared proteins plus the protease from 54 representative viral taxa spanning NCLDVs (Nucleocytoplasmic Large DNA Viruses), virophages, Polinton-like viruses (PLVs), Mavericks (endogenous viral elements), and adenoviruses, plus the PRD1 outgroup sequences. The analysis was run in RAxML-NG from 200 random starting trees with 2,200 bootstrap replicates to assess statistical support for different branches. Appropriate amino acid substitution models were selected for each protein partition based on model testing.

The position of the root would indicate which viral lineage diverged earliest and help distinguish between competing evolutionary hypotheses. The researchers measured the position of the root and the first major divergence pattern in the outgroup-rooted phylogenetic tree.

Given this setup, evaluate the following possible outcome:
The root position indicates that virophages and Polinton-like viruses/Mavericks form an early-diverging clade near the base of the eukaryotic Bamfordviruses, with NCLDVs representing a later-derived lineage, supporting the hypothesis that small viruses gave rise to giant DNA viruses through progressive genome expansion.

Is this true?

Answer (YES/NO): NO